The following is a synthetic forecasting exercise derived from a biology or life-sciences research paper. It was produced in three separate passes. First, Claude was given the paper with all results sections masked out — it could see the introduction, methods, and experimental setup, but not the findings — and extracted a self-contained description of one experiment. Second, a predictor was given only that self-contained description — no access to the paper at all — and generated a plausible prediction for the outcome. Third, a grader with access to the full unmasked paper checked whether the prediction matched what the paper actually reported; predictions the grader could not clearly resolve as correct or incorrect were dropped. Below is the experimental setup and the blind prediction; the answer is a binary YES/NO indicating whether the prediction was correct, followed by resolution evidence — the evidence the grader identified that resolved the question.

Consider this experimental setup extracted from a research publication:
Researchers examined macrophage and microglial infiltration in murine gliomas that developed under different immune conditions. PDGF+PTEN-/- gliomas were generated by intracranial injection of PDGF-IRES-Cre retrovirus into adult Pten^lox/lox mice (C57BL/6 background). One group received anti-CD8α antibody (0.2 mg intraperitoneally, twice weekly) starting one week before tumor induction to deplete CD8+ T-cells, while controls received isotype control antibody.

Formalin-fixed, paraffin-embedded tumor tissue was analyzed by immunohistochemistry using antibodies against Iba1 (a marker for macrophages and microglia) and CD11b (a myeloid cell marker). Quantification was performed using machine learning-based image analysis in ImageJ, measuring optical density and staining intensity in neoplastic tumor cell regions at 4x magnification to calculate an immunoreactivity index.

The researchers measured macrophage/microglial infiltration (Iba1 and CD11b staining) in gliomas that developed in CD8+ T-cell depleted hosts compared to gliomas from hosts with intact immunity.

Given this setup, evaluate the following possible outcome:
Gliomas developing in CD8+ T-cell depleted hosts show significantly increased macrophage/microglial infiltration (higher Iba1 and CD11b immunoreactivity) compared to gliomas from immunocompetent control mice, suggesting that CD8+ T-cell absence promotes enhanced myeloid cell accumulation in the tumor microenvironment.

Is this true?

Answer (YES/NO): YES